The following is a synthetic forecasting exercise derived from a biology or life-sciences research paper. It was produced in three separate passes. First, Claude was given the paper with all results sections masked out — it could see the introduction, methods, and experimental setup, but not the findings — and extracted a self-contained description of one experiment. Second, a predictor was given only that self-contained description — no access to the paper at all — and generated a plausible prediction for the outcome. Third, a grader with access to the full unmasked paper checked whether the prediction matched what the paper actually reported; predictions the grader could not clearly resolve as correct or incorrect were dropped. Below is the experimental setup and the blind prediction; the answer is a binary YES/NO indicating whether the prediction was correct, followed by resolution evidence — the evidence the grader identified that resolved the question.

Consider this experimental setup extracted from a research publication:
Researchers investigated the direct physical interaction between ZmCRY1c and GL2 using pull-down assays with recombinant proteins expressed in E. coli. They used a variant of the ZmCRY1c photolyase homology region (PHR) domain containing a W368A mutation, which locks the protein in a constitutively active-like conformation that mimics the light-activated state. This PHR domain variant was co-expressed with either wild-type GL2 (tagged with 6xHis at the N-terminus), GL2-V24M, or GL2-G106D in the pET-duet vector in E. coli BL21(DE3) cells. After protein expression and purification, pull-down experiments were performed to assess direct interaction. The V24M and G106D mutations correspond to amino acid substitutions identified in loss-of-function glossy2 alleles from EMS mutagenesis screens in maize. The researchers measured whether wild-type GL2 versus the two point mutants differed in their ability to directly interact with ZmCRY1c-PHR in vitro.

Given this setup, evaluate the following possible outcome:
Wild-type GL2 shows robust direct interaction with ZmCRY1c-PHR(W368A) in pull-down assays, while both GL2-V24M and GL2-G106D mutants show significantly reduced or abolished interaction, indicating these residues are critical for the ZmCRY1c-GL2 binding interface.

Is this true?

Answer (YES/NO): NO